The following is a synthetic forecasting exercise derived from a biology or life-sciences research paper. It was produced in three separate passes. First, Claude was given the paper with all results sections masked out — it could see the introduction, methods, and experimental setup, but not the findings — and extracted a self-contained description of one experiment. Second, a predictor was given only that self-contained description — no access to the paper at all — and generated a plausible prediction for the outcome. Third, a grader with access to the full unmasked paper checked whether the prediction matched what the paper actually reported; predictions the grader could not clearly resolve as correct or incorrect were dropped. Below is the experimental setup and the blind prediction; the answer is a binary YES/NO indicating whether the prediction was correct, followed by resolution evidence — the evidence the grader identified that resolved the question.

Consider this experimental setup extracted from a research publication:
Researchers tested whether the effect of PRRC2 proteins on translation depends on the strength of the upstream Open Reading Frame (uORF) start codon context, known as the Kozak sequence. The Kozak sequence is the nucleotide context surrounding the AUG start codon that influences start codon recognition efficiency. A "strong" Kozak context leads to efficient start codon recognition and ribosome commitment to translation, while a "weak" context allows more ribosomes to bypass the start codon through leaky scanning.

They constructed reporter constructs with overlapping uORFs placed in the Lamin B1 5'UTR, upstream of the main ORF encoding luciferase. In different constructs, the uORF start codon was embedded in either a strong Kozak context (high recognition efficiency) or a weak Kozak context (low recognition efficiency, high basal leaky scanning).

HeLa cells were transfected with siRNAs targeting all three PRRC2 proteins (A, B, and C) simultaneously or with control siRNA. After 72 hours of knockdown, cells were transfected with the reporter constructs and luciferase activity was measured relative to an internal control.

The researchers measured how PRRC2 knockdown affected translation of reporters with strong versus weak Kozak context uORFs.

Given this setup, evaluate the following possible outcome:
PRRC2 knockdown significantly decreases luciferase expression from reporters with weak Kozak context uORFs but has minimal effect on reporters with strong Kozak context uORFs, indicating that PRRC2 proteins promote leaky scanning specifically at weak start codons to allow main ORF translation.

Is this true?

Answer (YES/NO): NO